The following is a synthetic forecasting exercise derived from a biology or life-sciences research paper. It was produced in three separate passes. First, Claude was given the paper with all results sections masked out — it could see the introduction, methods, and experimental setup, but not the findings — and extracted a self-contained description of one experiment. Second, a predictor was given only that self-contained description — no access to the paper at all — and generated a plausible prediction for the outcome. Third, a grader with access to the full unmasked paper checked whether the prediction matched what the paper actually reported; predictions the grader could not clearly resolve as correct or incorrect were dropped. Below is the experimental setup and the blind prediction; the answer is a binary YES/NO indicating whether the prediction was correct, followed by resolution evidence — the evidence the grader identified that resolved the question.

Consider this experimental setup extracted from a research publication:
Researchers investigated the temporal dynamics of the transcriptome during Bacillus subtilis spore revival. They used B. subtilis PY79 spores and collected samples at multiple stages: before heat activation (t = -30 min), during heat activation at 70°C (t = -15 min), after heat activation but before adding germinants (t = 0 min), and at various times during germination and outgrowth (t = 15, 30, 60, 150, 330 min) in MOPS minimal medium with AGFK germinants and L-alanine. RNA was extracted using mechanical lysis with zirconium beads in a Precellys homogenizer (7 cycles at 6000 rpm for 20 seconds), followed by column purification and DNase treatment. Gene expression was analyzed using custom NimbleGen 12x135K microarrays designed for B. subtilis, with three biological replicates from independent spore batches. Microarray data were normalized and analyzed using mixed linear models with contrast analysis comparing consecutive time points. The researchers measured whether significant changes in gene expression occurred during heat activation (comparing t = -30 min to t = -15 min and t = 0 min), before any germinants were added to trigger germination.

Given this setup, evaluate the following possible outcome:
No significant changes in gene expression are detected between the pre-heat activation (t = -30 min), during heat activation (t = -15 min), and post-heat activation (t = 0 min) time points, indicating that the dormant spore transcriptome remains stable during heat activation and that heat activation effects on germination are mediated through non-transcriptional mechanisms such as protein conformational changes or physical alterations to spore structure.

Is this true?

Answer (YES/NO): YES